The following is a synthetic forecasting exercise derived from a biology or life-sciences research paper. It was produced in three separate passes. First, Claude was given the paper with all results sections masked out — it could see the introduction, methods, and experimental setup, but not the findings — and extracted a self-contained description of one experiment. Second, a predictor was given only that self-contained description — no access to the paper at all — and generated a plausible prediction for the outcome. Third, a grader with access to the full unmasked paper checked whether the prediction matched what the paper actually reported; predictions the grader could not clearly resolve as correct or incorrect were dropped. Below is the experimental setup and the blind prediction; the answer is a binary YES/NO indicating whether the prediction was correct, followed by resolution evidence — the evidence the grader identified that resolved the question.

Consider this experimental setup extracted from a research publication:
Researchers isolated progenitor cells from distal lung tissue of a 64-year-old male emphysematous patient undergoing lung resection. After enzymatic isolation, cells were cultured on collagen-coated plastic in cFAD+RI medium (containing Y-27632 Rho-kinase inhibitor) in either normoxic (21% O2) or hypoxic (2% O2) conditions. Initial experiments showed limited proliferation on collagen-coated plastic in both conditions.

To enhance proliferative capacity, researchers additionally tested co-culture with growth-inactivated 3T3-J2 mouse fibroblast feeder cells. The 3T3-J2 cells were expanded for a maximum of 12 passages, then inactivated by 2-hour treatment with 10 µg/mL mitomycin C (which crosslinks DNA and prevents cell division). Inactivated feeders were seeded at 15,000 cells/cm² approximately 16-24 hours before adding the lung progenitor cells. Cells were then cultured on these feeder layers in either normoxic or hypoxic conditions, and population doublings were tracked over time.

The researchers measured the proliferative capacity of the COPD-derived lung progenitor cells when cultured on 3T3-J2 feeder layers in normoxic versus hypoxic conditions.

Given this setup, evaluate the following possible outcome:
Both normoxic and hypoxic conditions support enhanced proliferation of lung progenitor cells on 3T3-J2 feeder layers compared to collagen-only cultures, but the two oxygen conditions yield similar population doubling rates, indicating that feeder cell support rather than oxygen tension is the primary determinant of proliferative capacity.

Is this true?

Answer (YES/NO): NO